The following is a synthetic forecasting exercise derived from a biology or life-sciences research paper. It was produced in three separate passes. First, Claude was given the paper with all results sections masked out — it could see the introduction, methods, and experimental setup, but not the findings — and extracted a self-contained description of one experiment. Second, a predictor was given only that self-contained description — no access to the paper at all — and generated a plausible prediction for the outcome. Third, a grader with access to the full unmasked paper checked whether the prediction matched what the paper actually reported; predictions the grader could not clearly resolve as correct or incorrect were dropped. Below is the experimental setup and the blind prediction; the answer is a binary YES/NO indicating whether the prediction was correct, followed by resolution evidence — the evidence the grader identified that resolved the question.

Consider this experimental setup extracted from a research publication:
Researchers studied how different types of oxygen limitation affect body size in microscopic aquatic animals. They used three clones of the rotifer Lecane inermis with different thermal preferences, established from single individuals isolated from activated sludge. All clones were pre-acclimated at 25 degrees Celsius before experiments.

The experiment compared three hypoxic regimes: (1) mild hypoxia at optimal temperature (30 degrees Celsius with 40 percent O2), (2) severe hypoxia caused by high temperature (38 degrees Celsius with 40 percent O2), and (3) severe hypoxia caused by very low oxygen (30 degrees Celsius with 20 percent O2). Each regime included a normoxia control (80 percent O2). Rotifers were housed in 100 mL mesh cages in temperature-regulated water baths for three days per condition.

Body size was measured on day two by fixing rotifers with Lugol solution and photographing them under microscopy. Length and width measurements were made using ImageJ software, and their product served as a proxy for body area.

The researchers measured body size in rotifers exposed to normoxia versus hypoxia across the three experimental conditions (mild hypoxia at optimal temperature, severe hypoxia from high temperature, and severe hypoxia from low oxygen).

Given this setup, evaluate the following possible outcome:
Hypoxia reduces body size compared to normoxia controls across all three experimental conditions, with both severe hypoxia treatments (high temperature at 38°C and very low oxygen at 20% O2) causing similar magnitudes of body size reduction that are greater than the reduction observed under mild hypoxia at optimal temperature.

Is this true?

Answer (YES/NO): NO